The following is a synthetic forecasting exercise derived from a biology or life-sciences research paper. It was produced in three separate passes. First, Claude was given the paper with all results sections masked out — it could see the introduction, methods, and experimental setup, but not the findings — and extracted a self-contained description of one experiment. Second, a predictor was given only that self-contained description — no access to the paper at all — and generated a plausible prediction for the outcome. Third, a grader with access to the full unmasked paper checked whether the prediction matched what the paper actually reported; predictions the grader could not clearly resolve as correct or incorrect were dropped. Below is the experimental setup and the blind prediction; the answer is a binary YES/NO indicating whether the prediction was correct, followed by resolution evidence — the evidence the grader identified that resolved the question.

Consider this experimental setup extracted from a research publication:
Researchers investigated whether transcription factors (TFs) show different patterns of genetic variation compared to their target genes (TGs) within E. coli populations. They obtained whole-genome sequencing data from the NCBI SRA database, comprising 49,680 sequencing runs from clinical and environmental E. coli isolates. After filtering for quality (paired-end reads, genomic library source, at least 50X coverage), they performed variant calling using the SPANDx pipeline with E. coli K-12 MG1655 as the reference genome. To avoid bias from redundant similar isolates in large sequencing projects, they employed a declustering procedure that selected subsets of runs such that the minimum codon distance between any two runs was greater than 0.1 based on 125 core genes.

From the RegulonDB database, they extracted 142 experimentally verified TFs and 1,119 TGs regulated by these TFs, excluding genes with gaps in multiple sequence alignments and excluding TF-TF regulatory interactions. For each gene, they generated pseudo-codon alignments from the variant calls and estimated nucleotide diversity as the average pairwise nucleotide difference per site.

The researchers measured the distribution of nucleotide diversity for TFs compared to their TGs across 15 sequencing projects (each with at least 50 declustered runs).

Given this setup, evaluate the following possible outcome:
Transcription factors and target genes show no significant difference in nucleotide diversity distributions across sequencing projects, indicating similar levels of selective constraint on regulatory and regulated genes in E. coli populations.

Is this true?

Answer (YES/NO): NO